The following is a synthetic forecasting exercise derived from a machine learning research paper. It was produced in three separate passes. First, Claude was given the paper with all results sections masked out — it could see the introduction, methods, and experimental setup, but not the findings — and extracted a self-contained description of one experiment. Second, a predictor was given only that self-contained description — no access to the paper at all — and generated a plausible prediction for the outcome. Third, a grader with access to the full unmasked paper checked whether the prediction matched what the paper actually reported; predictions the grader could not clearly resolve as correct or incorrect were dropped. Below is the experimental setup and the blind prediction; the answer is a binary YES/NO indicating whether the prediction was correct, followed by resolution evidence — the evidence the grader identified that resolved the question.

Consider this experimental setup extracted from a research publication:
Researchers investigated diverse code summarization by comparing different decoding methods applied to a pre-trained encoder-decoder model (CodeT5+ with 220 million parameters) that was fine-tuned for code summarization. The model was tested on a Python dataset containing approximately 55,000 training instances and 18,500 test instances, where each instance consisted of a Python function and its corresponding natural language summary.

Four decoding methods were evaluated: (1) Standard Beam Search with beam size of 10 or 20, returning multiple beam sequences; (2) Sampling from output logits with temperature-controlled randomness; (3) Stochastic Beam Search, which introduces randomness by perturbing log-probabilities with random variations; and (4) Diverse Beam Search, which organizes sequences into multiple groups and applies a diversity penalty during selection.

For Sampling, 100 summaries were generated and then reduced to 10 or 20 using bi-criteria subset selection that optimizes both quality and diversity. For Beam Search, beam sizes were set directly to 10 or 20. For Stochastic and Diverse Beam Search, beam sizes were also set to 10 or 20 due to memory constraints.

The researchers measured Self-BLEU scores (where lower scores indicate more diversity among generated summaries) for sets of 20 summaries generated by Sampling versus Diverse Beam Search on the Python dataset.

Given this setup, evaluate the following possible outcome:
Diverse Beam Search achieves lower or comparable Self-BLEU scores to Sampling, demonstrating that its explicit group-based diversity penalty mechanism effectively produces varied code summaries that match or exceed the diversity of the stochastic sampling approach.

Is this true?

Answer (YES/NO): NO